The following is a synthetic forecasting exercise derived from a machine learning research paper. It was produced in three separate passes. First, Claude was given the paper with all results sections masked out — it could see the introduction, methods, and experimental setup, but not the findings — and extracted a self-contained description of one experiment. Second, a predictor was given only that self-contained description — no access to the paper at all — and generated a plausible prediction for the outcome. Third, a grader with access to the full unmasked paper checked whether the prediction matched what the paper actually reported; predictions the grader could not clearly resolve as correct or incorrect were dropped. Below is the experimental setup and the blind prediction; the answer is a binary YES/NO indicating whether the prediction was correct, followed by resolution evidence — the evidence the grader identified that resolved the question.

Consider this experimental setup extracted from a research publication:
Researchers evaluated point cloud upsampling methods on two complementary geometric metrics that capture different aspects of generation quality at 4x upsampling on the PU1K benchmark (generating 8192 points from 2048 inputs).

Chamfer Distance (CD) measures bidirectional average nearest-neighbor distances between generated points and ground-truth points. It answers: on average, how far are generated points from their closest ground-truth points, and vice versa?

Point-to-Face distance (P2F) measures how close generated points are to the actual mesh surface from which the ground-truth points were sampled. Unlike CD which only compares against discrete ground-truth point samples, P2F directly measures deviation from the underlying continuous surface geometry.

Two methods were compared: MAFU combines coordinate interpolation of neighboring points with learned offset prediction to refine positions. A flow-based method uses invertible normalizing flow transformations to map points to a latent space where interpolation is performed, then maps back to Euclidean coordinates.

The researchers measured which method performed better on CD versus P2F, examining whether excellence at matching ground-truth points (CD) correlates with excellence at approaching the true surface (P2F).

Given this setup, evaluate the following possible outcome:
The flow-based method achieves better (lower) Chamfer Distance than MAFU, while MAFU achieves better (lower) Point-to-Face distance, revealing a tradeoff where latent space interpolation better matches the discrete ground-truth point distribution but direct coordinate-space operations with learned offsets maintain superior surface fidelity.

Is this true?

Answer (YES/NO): YES